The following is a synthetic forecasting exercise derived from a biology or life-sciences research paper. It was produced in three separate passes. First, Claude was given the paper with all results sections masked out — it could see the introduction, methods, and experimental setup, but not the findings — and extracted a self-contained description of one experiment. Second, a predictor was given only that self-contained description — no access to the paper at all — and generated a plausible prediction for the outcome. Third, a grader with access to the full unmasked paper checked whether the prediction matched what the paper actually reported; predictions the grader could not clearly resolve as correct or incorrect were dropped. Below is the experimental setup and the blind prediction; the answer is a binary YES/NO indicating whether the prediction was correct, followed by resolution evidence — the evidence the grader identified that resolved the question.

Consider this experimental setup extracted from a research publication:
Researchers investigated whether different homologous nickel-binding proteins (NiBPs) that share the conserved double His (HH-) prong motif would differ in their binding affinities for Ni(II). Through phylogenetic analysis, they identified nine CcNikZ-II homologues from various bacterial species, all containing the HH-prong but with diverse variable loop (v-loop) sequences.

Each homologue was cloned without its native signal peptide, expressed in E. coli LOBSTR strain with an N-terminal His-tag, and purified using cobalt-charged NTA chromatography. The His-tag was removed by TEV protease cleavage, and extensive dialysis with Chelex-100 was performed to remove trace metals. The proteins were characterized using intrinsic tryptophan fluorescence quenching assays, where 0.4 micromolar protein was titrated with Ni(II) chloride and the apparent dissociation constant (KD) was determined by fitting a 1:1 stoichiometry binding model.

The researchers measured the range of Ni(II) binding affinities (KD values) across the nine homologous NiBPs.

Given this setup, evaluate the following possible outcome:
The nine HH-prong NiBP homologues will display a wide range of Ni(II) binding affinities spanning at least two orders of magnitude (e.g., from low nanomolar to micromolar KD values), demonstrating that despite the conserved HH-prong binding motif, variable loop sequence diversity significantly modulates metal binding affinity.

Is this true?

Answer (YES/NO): NO